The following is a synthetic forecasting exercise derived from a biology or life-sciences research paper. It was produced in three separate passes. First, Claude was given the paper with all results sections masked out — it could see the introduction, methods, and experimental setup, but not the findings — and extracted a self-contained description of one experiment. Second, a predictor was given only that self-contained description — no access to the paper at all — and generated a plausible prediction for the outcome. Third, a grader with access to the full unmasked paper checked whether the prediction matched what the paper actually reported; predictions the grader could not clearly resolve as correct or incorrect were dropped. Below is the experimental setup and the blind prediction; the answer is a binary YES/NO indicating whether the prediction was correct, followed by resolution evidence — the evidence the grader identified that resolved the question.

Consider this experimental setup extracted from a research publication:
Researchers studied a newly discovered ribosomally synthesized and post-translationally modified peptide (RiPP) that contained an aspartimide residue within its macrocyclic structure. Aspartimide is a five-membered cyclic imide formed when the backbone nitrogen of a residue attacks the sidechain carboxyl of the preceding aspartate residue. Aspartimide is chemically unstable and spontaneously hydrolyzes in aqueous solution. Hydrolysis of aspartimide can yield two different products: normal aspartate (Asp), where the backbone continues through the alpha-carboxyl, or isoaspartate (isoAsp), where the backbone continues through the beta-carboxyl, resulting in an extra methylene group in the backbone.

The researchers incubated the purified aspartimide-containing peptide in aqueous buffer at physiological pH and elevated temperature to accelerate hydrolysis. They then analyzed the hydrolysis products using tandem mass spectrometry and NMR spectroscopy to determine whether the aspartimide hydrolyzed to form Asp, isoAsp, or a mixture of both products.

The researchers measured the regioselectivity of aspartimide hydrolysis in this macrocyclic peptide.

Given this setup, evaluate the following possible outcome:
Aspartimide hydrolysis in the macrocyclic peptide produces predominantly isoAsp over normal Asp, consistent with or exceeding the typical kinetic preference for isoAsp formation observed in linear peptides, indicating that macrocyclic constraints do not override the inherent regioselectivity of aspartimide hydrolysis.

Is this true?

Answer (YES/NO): YES